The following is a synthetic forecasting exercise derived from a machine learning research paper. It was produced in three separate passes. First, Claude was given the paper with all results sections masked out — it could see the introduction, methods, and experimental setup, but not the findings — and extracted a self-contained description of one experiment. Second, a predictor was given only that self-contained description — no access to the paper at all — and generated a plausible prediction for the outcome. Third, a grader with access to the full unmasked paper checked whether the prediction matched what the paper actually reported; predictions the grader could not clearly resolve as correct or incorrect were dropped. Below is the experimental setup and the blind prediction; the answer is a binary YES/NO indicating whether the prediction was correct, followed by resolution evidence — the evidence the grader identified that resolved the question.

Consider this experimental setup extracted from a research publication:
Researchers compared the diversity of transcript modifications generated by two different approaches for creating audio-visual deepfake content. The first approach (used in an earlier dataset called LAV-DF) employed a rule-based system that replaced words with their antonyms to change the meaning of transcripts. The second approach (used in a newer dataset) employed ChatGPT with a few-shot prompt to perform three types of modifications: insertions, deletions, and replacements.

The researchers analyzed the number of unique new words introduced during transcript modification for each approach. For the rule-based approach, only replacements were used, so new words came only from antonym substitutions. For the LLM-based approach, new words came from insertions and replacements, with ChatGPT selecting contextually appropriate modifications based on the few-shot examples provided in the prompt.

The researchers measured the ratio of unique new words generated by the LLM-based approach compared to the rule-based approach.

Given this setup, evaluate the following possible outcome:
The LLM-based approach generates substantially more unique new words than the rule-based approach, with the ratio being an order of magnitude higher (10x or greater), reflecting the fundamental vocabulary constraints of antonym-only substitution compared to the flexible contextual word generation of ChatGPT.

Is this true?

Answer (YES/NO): YES